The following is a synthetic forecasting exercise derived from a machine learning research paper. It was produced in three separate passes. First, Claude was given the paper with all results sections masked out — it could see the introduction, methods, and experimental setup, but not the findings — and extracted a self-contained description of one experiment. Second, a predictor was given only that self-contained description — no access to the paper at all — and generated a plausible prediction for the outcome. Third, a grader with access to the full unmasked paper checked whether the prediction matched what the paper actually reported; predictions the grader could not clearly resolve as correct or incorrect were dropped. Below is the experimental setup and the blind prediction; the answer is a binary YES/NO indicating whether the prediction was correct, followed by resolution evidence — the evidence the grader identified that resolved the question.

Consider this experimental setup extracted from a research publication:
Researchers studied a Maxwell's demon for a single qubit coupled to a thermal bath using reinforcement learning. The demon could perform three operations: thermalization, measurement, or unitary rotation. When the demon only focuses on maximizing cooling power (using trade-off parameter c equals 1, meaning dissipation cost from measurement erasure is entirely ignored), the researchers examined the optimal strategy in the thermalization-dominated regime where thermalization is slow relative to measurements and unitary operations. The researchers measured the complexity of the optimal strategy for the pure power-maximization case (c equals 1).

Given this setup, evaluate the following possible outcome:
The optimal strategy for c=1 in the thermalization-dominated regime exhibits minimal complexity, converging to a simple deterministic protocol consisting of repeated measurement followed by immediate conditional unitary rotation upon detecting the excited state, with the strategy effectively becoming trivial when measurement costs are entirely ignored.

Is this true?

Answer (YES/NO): NO